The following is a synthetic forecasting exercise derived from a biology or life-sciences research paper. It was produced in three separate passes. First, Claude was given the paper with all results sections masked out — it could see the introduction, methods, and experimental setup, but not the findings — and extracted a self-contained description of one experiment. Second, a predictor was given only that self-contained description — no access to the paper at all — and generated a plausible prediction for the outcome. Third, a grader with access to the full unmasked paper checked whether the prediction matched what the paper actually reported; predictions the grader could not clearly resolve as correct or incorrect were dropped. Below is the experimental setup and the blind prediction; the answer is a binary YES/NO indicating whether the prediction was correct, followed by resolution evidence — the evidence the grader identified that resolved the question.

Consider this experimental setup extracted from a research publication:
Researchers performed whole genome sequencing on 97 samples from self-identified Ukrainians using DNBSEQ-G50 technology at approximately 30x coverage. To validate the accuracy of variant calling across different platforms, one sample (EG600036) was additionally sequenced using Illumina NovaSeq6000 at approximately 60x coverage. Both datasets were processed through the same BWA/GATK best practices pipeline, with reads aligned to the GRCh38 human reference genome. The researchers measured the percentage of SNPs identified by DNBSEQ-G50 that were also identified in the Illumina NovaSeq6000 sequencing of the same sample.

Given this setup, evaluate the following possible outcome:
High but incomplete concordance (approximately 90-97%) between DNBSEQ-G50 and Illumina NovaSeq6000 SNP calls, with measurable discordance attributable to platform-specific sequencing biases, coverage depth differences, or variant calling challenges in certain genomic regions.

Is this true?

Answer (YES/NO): NO